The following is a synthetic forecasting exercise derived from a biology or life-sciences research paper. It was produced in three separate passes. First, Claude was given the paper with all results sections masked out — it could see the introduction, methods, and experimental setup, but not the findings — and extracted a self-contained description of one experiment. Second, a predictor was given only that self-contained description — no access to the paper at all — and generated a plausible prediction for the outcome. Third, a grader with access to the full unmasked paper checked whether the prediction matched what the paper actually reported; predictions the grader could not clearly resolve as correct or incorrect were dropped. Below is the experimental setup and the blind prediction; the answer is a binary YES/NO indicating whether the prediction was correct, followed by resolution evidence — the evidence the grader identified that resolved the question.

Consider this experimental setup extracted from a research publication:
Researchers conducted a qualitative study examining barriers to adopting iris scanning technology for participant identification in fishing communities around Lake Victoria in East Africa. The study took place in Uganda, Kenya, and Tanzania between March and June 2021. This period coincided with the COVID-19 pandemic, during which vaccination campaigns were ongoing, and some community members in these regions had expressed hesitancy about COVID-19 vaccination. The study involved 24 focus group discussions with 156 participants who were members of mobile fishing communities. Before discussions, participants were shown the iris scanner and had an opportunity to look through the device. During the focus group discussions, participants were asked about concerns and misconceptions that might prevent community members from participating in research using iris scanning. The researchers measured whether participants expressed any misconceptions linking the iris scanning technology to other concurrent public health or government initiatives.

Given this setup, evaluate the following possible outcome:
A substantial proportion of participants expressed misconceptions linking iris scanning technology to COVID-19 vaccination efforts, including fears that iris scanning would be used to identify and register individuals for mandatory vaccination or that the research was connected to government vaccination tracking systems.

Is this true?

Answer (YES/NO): NO